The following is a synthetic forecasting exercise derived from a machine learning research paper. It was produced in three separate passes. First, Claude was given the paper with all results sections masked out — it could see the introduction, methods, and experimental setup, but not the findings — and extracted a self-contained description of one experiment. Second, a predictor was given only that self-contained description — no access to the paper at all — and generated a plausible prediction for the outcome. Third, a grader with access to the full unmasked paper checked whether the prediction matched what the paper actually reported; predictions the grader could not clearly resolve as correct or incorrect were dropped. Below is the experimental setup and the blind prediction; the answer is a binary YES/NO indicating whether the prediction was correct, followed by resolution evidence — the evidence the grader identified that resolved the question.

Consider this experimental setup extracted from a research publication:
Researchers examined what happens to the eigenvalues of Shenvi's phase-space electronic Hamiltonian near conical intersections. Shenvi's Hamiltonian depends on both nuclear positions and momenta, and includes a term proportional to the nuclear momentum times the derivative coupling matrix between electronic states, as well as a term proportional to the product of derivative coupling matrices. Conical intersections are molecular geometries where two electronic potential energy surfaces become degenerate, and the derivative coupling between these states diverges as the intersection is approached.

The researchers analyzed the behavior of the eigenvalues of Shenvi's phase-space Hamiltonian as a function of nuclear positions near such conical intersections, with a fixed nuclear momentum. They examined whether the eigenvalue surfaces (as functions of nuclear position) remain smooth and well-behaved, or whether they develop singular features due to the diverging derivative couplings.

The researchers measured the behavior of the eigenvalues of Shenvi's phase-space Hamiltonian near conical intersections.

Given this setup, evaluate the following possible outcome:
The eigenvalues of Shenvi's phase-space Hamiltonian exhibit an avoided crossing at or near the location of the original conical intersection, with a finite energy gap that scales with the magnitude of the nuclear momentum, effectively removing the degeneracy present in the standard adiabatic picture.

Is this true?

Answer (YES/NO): NO